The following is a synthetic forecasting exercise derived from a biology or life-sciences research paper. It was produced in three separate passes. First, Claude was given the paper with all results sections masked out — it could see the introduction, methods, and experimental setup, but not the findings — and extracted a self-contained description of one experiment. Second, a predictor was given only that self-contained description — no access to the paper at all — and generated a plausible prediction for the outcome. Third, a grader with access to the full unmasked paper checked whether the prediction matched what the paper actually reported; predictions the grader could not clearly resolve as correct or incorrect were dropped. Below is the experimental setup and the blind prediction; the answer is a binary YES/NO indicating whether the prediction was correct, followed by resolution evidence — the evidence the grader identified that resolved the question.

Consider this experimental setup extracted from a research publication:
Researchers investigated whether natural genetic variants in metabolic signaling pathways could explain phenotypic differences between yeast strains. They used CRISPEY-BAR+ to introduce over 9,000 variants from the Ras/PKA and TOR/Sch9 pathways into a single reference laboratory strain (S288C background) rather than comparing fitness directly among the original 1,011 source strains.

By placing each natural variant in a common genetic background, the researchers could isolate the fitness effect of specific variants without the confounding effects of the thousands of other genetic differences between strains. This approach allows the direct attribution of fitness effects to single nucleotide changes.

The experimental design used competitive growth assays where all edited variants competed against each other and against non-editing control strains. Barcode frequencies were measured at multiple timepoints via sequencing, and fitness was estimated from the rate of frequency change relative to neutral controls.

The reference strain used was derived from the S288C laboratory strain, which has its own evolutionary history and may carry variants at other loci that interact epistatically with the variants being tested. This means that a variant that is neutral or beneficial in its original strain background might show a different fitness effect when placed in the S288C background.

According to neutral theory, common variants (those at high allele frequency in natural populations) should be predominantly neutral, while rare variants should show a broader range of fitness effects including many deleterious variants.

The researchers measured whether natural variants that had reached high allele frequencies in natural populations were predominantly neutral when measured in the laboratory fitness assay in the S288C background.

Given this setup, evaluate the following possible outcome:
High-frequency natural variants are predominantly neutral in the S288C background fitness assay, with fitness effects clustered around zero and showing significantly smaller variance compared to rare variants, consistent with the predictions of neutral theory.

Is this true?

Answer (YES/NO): NO